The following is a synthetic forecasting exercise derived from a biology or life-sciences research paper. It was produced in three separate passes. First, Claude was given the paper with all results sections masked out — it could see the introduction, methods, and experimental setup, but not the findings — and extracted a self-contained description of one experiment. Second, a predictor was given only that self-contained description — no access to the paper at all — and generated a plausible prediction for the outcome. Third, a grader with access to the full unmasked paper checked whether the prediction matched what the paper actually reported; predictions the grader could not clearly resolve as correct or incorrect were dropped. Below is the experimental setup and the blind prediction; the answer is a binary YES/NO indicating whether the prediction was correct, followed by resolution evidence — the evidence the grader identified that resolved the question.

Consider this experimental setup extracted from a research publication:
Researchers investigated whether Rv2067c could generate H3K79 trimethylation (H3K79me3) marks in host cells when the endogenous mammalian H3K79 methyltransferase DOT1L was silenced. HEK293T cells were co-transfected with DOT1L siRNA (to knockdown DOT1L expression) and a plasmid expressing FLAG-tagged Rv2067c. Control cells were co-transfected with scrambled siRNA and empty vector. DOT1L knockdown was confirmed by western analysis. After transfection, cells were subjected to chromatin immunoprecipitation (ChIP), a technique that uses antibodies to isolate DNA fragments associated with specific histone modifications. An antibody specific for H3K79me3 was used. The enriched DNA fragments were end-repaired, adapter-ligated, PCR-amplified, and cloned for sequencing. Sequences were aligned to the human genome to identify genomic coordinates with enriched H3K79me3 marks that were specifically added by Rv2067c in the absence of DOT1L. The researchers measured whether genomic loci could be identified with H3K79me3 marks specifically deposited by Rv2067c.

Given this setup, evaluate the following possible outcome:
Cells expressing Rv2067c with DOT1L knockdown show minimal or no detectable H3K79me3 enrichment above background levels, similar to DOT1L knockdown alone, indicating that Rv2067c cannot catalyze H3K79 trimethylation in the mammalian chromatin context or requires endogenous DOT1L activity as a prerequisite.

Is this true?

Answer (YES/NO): NO